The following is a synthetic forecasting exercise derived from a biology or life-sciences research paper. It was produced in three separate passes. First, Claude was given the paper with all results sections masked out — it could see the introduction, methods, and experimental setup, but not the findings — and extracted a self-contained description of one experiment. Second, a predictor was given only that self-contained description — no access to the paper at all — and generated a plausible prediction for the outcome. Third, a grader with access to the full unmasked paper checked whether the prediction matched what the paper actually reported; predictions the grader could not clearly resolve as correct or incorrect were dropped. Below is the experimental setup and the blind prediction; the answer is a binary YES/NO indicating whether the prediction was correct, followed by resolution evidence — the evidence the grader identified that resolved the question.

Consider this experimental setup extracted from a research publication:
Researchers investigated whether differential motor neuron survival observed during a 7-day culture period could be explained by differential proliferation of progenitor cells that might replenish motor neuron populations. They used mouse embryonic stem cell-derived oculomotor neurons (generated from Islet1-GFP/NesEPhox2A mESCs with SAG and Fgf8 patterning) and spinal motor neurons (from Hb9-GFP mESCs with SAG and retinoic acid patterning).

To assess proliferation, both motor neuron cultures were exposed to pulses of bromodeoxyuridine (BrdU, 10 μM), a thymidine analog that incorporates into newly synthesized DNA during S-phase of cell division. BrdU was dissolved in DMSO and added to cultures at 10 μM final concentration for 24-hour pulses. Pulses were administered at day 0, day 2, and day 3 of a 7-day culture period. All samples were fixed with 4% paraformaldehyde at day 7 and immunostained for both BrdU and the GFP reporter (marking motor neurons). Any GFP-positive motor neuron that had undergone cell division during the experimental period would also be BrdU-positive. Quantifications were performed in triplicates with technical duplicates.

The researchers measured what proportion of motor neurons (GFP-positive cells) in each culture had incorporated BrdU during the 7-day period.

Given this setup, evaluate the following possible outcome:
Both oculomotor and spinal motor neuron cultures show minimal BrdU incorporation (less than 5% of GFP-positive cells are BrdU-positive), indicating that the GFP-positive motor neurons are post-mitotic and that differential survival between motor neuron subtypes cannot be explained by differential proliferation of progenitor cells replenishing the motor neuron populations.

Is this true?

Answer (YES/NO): NO